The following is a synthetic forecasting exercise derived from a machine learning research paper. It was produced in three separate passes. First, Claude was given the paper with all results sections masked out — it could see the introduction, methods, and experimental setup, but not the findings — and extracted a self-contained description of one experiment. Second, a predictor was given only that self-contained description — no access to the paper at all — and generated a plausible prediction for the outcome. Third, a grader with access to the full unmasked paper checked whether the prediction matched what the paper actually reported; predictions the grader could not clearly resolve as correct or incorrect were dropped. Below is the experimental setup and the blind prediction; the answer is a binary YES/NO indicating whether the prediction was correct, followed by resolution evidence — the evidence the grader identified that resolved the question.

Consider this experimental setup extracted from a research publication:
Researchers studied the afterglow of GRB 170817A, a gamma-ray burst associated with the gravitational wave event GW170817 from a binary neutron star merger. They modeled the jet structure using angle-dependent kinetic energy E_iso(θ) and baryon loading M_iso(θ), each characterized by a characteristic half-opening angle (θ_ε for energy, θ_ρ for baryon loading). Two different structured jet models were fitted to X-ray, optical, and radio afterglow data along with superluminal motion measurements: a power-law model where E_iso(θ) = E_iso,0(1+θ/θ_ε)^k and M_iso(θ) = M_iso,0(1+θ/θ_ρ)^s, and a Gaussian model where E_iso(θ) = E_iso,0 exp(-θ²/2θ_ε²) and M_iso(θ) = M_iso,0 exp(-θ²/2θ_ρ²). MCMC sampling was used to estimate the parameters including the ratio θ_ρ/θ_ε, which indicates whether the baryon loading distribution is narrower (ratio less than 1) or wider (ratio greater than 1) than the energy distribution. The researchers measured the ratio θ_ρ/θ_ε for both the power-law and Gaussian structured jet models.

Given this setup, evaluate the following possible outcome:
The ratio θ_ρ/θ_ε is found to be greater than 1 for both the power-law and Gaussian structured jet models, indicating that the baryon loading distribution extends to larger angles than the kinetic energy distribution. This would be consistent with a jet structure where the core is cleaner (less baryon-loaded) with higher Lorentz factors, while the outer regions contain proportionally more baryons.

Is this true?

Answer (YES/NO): NO